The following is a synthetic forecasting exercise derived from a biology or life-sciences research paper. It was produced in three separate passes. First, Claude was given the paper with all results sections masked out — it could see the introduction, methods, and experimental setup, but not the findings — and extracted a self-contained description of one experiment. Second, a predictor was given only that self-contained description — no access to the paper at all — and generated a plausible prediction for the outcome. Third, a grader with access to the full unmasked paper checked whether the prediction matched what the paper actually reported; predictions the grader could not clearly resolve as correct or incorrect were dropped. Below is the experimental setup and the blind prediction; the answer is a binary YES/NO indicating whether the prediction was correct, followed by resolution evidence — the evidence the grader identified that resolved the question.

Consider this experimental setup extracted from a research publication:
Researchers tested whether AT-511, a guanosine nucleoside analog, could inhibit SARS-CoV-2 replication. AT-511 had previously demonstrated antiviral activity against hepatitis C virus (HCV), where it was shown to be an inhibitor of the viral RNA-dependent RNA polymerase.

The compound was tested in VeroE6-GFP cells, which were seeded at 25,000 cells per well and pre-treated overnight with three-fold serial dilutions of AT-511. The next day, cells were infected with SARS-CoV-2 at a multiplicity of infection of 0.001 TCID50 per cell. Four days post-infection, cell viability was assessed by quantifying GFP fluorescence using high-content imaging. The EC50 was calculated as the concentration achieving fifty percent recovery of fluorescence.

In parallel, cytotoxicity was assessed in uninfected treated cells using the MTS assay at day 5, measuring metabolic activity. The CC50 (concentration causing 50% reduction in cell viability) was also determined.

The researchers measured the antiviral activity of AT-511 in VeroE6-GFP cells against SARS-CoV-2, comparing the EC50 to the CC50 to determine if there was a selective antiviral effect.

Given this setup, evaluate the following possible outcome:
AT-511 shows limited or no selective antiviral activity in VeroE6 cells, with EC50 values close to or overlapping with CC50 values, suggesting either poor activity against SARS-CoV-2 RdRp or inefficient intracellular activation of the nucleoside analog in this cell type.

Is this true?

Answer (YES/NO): NO